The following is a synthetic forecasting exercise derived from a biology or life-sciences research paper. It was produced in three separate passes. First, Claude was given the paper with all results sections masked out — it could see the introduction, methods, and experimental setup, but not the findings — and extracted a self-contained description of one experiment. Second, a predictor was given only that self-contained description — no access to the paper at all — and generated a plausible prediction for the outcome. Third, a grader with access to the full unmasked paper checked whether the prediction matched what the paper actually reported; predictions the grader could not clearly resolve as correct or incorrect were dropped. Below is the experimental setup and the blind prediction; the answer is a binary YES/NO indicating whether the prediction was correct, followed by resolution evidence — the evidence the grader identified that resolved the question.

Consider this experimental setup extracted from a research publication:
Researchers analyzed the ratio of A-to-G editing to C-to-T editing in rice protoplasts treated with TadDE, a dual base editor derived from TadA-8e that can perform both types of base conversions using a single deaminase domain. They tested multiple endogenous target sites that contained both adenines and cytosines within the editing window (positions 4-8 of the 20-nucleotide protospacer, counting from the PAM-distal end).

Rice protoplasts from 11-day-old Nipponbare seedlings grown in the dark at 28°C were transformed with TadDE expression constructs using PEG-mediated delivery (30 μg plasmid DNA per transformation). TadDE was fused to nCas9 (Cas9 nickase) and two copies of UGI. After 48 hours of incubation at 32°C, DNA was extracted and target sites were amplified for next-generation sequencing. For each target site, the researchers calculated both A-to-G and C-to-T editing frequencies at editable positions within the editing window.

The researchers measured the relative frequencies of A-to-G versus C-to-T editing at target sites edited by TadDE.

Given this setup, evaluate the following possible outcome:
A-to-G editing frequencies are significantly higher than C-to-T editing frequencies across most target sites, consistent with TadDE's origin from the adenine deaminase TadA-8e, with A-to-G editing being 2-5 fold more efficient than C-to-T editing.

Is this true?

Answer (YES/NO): NO